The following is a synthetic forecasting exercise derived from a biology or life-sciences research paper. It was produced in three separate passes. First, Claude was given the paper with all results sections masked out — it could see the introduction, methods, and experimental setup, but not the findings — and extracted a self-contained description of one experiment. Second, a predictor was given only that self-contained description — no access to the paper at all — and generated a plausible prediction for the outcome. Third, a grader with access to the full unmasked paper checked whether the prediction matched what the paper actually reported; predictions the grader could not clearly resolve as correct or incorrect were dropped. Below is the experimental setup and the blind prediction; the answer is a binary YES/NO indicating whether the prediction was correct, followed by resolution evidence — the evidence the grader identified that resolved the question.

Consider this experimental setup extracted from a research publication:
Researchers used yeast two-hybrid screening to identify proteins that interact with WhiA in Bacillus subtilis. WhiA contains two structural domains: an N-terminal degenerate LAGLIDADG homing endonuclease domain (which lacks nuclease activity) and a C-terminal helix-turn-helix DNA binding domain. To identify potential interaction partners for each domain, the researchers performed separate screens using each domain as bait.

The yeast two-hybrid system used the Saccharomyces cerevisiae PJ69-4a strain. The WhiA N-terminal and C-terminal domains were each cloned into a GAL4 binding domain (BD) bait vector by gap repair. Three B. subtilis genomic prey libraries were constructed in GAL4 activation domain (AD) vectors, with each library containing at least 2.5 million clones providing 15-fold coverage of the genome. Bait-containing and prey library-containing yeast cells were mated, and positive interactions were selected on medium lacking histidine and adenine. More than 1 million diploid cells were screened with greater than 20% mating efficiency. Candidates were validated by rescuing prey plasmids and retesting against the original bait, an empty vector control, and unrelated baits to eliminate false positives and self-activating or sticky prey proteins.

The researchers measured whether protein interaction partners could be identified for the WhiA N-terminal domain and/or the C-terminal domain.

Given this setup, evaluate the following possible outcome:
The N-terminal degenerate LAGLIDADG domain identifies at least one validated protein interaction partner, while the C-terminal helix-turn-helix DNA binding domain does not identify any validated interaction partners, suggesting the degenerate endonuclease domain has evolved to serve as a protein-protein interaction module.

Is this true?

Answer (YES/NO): YES